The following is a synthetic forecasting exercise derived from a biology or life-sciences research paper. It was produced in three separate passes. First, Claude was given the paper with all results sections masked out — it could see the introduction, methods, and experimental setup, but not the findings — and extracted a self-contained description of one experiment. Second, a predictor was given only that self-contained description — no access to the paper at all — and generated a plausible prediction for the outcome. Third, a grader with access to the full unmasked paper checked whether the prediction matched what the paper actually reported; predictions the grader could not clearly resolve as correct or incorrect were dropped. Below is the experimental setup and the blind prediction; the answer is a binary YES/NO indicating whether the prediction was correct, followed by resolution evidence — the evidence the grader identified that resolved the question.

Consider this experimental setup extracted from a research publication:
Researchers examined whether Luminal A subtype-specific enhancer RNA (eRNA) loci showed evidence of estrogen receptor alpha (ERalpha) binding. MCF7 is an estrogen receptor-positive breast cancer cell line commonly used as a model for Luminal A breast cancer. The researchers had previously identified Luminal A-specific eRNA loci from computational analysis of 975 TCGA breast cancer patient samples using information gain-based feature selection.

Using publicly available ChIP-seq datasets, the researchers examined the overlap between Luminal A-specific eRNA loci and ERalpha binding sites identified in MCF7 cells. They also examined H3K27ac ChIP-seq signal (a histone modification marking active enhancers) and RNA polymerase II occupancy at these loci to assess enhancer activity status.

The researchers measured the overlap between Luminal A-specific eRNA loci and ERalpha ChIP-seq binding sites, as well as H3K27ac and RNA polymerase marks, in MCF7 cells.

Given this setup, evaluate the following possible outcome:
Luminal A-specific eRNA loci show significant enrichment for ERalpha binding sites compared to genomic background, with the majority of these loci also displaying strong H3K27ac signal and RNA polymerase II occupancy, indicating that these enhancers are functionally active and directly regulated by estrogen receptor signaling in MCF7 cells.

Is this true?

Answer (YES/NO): NO